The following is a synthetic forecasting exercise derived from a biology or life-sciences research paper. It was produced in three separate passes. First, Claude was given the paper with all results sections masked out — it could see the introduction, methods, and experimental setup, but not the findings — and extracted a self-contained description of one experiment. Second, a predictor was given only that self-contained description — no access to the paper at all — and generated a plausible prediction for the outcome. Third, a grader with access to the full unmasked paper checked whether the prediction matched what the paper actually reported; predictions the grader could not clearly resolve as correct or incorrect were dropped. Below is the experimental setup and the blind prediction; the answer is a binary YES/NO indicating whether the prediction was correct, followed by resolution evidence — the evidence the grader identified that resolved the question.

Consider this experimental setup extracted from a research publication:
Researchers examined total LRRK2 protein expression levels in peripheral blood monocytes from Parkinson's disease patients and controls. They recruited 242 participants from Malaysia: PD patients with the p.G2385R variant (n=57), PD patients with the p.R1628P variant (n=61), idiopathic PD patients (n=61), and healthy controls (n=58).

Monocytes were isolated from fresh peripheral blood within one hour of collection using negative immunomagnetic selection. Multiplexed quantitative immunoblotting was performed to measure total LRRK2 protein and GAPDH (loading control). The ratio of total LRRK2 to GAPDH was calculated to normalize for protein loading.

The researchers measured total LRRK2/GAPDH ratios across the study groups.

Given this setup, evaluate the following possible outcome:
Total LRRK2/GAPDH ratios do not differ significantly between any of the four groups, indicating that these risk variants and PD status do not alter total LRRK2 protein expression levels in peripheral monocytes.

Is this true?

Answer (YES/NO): YES